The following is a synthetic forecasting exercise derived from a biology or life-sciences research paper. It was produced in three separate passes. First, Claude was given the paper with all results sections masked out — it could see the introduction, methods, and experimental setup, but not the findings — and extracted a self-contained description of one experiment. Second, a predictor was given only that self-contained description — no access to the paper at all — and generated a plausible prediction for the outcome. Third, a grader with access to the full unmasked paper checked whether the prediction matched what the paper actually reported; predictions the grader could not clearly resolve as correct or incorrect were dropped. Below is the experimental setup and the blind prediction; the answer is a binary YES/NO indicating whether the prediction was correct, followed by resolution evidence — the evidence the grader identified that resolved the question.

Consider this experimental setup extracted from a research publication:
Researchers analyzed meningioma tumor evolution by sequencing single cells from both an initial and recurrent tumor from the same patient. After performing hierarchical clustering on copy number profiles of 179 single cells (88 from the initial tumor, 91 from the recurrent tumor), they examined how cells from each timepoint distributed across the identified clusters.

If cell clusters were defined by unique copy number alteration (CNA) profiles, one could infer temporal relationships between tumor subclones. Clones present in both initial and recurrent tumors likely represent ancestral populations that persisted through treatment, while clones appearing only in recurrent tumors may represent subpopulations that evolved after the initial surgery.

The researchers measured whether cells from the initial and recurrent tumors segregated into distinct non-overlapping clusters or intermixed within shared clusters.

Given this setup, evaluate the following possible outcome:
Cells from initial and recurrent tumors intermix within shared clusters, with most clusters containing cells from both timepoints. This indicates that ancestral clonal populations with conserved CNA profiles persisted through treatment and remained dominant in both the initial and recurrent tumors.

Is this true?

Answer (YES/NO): NO